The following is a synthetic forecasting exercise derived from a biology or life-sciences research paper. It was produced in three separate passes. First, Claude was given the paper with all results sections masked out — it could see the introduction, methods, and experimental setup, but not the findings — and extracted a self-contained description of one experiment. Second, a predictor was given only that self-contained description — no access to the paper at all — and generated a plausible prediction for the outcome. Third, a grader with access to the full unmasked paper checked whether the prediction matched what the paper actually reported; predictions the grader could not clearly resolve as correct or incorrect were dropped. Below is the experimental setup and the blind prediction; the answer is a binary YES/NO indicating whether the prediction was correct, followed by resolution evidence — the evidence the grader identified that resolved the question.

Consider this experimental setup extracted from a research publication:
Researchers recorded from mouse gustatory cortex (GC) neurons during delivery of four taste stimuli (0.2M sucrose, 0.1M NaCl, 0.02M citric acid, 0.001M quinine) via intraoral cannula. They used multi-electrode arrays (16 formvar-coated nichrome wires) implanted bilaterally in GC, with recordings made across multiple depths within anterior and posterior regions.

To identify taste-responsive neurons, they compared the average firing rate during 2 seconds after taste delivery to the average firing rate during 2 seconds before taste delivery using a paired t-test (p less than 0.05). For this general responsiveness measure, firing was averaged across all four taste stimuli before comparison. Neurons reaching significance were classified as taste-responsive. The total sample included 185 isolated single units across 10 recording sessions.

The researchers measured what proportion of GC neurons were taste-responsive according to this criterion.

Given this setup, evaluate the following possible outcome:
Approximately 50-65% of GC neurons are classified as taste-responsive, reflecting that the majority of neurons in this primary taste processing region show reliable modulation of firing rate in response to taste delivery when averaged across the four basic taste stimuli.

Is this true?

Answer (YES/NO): NO